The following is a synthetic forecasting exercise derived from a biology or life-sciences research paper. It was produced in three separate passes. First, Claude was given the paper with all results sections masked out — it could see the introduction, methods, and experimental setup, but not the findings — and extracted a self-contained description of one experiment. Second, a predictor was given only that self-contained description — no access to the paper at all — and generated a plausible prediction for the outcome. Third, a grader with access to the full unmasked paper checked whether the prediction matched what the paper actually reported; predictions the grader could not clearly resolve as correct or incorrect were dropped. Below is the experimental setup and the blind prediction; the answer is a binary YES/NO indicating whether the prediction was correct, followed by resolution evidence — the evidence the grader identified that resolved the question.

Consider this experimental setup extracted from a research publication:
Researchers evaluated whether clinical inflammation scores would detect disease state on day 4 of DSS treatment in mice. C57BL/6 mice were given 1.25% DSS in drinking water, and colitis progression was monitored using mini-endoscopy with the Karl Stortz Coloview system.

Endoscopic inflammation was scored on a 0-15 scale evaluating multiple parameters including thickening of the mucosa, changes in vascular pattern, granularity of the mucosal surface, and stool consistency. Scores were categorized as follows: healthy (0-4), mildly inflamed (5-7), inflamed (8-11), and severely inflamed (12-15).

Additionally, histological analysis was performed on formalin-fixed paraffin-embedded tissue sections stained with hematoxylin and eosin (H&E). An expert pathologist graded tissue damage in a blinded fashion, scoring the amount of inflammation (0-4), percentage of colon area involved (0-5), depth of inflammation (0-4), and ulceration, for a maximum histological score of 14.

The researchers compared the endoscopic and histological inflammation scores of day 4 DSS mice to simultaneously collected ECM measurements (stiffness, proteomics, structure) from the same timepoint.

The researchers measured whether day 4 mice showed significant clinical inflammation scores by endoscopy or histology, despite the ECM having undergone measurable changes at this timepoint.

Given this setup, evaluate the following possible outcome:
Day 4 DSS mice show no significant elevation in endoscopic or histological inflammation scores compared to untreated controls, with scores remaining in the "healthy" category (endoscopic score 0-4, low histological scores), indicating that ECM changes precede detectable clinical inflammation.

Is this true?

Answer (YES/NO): YES